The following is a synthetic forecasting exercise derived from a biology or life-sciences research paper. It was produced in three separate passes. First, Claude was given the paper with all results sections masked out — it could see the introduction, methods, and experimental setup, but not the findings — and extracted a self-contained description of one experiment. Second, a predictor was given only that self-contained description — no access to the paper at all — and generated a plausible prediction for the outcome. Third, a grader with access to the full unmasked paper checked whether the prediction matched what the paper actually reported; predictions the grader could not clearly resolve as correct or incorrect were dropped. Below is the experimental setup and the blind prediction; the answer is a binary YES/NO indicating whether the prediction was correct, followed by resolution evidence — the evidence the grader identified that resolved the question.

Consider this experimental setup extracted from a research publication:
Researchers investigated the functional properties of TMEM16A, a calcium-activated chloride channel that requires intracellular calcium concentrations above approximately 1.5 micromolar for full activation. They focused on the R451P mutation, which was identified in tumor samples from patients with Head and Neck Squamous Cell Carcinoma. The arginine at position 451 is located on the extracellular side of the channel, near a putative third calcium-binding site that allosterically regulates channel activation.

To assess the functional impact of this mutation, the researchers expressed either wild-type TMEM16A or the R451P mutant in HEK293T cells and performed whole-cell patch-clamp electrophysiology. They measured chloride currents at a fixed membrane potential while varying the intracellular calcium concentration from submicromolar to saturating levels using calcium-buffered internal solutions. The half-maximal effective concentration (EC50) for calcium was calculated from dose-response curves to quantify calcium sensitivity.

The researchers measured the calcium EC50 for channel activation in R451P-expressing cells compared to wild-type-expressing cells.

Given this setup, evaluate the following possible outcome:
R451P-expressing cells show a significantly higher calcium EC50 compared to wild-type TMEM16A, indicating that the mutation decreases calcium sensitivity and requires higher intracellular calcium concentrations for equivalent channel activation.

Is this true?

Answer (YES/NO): YES